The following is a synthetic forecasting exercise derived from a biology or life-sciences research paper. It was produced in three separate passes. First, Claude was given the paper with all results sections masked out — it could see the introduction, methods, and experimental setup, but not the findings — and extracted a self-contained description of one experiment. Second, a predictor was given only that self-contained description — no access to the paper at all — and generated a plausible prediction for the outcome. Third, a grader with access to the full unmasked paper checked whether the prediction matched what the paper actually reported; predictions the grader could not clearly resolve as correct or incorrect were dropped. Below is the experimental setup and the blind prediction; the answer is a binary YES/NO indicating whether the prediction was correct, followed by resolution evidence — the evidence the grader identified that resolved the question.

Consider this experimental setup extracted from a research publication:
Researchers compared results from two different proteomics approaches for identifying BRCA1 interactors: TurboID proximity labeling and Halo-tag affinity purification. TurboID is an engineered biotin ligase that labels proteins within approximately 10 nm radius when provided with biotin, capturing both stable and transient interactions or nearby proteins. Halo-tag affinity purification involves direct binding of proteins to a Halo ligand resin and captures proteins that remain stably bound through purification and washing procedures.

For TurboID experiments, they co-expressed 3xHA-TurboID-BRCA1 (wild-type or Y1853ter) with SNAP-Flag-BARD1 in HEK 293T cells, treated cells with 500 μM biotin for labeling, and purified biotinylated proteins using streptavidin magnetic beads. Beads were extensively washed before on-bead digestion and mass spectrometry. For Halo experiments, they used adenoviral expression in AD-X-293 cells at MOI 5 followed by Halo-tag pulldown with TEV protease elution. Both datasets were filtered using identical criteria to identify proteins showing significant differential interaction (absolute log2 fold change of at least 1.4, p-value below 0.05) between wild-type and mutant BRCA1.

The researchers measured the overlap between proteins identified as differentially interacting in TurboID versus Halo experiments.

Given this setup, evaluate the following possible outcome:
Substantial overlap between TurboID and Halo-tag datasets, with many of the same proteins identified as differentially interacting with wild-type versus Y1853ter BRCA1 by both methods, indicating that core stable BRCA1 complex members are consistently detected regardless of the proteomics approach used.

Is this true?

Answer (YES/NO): NO